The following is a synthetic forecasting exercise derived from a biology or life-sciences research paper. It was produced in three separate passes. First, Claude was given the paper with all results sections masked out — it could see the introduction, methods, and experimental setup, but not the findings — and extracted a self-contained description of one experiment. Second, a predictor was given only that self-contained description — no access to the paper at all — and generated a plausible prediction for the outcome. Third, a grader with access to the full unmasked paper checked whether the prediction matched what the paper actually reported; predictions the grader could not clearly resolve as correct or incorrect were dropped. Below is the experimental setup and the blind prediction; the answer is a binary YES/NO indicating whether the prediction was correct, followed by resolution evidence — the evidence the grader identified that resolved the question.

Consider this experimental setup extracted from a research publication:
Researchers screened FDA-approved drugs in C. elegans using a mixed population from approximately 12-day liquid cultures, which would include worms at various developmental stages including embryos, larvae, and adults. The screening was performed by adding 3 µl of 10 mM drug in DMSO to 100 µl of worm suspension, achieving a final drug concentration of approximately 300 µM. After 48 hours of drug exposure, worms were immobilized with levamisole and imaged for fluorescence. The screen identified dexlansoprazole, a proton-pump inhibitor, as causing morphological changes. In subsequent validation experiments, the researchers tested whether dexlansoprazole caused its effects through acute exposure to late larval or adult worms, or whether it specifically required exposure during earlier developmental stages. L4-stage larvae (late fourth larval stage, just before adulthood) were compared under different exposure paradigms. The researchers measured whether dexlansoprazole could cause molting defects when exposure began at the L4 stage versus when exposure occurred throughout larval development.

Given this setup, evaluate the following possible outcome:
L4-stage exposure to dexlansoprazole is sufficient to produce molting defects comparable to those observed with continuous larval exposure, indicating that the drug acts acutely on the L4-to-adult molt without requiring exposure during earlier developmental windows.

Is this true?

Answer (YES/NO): NO